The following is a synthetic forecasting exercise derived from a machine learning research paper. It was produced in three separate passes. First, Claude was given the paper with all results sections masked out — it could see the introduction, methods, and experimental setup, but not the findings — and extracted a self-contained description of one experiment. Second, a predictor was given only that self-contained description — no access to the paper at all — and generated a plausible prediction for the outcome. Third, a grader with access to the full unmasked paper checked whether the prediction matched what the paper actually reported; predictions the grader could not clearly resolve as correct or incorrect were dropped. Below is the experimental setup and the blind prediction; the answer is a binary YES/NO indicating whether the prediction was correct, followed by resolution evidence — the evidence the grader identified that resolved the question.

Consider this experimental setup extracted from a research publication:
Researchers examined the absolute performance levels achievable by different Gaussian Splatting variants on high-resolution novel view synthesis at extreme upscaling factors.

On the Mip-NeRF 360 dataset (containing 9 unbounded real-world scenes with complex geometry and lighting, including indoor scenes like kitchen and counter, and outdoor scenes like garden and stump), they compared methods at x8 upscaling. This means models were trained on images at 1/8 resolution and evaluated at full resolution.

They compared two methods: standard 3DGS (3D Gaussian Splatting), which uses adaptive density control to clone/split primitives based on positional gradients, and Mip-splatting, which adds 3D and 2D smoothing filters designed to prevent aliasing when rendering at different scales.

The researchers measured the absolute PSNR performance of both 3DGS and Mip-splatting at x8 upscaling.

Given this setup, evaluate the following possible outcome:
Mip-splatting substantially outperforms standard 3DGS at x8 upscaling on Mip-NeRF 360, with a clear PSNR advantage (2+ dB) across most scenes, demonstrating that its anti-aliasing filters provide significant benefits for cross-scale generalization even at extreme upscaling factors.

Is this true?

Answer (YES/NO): YES